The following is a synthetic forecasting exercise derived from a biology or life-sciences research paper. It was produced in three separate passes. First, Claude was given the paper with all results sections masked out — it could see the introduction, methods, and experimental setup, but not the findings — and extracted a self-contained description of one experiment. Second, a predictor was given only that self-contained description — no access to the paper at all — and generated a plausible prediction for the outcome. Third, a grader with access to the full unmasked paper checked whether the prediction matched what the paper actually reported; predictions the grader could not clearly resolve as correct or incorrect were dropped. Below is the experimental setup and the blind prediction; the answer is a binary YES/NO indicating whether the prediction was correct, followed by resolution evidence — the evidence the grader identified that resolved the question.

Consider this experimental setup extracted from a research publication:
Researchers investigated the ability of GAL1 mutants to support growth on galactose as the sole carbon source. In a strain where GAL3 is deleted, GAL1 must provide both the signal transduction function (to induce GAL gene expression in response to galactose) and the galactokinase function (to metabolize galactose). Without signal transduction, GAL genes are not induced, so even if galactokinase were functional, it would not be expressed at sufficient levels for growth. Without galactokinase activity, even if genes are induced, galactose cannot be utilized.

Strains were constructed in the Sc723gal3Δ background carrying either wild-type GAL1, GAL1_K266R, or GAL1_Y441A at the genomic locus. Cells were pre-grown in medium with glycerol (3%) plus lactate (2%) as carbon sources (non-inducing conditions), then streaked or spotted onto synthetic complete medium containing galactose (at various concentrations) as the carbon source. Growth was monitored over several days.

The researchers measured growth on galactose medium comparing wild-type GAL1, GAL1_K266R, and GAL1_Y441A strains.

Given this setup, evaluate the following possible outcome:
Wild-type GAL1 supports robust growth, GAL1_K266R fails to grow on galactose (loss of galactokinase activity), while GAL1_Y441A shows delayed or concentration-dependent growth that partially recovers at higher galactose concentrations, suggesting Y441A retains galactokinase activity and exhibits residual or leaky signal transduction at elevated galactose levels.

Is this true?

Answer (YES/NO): NO